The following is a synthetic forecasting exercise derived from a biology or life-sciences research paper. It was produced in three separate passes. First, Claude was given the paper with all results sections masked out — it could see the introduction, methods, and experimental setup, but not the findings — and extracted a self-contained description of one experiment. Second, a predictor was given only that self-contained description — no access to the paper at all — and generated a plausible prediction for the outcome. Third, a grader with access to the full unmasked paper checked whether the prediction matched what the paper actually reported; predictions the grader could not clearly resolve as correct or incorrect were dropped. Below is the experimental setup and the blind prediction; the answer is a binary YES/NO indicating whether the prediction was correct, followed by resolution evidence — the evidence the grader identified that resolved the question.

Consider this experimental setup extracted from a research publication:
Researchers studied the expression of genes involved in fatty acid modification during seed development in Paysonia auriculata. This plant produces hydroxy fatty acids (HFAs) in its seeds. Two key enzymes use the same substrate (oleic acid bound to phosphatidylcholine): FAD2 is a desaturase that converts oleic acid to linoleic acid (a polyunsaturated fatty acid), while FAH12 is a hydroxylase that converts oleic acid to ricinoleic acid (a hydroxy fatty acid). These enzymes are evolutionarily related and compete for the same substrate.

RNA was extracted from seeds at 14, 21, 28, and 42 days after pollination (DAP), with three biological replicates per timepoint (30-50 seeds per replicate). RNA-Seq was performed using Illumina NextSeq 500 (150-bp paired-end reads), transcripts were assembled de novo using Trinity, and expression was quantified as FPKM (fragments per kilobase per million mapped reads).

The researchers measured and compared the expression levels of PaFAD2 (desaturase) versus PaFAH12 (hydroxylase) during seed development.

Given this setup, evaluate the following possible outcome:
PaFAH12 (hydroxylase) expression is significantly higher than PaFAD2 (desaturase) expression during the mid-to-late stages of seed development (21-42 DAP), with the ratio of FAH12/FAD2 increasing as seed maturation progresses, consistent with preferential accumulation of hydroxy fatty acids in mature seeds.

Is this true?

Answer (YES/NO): YES